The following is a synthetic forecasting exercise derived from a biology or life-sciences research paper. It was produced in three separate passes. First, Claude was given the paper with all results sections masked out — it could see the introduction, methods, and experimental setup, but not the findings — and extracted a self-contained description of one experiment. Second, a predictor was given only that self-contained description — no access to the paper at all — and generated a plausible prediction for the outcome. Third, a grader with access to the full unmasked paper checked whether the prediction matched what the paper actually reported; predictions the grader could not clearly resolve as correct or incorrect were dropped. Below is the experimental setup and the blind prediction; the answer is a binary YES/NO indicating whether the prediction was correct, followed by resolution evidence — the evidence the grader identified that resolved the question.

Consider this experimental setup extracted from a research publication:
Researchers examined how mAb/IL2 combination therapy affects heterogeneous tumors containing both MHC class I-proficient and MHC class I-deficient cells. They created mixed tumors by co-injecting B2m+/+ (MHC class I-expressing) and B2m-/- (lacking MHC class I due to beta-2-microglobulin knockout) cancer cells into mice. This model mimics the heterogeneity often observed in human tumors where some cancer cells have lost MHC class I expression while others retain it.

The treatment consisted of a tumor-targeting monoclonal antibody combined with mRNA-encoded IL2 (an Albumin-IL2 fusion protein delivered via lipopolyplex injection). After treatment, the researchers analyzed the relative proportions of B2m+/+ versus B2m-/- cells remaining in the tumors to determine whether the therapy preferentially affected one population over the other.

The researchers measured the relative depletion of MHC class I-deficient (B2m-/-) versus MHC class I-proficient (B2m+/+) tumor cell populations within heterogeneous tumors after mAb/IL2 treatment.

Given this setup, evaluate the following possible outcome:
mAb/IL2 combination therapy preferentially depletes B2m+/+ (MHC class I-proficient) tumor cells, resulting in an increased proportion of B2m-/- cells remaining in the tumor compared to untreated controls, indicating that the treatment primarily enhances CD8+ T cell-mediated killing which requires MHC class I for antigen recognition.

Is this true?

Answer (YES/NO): NO